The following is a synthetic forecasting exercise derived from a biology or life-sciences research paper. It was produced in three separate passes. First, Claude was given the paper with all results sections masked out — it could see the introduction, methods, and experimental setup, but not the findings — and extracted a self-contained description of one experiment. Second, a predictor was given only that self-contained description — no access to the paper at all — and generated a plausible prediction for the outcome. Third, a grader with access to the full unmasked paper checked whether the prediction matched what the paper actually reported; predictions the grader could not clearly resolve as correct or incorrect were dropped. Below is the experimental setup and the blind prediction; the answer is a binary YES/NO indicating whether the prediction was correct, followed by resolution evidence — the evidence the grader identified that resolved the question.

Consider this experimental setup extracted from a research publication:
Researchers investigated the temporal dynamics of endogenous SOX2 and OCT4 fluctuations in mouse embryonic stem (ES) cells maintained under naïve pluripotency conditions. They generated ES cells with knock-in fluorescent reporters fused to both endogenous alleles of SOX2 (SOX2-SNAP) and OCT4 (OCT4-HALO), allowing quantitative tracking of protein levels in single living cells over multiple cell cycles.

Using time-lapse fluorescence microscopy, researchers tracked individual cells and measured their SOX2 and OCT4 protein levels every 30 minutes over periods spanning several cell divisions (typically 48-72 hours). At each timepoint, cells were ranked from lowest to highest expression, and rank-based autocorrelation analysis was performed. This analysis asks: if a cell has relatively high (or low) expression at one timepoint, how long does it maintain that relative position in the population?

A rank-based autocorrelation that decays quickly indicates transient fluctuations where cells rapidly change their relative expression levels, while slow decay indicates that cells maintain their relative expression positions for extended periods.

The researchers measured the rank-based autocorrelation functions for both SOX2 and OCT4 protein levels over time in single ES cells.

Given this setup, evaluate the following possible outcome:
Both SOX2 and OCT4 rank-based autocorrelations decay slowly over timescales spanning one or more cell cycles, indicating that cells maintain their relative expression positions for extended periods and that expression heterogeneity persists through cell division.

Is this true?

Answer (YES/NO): NO